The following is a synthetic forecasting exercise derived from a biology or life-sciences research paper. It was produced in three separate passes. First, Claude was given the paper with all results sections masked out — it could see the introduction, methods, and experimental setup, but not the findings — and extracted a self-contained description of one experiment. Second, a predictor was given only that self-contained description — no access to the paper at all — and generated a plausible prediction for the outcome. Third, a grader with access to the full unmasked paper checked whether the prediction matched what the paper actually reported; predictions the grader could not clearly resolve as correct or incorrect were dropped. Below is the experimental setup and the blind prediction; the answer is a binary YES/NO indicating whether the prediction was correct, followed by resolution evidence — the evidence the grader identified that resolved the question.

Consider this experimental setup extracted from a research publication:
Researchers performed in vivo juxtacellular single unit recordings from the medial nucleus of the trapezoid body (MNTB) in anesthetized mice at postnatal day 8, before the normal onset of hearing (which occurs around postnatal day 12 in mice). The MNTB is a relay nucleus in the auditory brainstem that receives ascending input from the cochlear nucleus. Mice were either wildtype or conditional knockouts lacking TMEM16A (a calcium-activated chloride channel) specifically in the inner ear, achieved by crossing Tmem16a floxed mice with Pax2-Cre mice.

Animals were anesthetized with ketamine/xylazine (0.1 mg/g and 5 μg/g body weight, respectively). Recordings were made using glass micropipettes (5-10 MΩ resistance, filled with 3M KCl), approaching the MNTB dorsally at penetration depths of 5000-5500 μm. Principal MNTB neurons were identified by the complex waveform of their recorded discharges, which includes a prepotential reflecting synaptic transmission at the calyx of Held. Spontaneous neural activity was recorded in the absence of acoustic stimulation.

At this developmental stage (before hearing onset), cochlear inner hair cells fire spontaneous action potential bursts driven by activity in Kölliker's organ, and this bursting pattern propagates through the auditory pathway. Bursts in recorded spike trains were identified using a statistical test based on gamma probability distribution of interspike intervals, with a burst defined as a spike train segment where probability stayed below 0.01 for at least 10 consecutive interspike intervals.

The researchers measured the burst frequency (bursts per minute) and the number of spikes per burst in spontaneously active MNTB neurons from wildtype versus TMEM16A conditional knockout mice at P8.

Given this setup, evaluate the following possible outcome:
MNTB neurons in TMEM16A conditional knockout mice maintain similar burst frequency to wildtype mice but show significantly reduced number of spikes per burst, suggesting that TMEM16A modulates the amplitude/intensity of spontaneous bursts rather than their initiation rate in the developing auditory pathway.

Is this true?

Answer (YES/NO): NO